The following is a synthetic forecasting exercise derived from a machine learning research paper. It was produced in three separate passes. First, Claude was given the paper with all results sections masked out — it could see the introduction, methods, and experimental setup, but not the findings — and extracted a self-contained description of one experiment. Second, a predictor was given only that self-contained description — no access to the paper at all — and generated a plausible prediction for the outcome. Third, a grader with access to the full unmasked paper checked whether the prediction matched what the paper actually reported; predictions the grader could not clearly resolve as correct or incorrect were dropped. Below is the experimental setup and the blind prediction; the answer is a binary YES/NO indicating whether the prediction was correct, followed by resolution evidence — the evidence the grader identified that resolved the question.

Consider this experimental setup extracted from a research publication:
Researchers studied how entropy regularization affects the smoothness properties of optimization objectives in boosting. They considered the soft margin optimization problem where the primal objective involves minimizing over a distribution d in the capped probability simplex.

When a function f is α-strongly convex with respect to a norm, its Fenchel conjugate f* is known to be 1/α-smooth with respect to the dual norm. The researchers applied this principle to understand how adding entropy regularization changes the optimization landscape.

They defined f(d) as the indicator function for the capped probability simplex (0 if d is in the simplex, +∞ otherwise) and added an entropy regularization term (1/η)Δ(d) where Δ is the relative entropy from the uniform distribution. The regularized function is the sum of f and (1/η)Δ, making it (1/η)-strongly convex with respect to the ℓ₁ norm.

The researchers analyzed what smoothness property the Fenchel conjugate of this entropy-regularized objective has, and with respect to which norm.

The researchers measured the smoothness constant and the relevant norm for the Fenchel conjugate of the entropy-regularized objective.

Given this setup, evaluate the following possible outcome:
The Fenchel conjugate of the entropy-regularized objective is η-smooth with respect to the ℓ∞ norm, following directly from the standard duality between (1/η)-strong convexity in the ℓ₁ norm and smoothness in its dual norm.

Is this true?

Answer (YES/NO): YES